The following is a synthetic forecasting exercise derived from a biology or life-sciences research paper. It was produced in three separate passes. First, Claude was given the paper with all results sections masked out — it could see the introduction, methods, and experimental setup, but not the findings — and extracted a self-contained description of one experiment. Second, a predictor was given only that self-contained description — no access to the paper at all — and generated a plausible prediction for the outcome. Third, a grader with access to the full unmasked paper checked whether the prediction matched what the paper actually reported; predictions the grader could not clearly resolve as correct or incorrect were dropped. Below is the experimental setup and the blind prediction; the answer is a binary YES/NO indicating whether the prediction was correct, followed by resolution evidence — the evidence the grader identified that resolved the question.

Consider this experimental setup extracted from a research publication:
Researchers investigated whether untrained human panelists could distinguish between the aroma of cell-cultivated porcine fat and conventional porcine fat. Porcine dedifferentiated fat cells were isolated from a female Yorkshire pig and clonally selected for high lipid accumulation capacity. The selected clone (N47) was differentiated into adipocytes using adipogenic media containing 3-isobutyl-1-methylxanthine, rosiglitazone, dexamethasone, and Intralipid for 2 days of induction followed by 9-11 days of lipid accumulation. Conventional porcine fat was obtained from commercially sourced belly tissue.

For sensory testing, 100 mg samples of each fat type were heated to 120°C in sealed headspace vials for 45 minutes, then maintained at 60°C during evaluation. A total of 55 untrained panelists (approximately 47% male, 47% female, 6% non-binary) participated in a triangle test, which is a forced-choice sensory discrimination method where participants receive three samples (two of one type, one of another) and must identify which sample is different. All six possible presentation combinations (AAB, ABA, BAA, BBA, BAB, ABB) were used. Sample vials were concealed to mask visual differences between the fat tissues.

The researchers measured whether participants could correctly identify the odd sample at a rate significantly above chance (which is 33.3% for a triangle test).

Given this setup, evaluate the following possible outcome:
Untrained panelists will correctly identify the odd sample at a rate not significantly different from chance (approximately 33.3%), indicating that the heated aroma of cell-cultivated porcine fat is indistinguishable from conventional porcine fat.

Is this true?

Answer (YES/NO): NO